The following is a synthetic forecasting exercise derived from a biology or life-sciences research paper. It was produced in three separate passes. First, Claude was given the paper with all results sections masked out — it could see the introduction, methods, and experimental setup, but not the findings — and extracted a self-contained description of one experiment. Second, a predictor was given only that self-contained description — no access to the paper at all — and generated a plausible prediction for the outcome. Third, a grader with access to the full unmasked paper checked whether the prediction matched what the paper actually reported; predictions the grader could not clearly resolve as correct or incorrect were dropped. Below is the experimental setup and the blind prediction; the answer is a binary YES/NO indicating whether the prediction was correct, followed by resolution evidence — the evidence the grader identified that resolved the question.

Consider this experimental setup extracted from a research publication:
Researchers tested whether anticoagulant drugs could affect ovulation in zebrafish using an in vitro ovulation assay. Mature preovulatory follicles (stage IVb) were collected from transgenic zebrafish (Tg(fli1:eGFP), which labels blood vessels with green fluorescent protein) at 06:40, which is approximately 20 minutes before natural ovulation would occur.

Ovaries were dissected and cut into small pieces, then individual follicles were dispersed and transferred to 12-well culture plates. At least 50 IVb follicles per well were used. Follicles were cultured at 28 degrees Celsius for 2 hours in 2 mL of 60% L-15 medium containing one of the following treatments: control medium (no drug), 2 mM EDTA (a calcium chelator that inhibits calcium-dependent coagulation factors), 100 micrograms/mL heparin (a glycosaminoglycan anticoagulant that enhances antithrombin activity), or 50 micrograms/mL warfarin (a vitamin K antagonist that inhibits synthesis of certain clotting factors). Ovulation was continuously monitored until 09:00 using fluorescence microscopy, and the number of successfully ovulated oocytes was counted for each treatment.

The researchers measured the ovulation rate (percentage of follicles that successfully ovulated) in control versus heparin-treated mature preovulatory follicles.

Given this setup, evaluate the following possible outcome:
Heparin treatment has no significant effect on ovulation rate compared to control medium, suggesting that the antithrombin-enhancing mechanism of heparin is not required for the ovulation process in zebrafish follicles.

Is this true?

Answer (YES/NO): NO